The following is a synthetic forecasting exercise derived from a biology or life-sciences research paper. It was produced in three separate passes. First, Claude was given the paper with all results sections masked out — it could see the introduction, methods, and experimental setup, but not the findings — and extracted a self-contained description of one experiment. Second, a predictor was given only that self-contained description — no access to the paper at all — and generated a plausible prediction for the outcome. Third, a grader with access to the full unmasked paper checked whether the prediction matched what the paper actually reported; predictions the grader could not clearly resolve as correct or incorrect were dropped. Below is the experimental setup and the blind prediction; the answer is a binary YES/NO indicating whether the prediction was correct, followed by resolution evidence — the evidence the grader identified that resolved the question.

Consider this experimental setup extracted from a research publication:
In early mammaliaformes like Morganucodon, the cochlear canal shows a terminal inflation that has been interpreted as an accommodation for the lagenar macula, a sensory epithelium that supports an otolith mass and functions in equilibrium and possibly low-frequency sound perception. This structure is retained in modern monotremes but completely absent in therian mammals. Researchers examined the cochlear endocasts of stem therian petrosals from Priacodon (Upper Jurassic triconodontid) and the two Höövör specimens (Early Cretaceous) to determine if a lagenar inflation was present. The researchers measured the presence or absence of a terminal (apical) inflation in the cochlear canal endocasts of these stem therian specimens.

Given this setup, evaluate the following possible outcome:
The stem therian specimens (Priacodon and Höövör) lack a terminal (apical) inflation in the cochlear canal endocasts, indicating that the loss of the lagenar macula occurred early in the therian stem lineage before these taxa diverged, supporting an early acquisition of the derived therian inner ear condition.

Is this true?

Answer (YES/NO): YES